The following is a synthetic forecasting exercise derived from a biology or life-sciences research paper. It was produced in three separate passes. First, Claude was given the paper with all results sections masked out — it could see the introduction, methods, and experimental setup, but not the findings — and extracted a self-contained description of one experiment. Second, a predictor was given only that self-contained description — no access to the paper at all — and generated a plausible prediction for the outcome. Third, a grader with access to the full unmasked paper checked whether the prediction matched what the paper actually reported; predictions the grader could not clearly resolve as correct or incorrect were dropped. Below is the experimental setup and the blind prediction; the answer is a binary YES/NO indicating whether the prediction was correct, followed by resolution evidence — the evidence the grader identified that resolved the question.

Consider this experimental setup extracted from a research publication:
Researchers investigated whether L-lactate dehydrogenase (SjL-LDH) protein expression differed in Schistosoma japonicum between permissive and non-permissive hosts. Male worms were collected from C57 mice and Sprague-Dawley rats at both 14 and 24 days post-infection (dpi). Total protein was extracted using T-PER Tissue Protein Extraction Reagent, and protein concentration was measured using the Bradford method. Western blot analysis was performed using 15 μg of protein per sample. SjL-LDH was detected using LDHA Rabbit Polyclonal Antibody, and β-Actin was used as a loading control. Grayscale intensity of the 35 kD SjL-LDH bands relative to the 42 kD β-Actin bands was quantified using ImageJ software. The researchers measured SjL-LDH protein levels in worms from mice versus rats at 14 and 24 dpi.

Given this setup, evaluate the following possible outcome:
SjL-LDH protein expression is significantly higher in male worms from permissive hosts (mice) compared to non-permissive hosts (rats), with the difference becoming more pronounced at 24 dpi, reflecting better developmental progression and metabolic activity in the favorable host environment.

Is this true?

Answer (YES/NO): NO